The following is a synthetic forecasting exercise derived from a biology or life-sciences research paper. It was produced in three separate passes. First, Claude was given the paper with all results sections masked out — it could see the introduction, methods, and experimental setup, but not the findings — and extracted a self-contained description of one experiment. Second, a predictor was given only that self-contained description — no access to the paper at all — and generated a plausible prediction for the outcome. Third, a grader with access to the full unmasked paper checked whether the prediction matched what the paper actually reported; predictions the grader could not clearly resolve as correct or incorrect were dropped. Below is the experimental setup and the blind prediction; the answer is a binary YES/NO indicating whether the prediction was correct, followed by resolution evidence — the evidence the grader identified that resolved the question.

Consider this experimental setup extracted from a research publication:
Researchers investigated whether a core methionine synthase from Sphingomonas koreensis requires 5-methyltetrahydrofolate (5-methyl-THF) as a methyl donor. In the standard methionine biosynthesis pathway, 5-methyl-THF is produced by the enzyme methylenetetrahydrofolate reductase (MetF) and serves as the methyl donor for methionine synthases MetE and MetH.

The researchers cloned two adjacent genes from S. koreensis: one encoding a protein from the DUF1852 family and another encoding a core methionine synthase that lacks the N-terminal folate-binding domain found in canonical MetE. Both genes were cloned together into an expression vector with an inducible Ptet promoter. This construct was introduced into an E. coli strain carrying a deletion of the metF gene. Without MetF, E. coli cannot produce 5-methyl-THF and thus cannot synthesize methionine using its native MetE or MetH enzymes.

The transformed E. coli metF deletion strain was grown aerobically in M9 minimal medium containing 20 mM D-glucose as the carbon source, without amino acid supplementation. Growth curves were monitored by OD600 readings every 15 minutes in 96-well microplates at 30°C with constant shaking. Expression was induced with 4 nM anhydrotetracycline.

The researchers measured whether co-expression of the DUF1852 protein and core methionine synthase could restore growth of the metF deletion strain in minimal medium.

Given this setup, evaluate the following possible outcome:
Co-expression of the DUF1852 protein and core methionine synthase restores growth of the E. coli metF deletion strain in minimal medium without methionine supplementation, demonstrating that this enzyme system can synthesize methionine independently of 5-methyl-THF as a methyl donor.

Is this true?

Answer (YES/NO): YES